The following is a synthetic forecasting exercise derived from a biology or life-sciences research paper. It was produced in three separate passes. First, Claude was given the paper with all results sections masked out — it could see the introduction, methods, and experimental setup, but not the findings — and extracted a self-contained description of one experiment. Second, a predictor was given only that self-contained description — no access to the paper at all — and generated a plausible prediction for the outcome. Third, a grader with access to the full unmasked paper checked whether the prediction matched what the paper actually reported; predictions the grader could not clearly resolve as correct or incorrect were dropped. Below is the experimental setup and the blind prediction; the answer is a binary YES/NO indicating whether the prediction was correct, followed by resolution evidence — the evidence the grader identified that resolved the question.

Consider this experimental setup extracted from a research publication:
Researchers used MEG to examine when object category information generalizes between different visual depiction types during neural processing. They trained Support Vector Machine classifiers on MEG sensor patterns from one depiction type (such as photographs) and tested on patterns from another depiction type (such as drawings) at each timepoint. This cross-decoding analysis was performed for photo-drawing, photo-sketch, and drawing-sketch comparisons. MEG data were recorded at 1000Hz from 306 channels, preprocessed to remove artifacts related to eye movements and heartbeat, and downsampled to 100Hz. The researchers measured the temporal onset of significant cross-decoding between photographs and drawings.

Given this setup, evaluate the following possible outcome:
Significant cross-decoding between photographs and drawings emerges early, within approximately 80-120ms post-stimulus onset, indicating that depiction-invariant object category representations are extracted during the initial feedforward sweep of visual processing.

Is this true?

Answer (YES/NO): YES